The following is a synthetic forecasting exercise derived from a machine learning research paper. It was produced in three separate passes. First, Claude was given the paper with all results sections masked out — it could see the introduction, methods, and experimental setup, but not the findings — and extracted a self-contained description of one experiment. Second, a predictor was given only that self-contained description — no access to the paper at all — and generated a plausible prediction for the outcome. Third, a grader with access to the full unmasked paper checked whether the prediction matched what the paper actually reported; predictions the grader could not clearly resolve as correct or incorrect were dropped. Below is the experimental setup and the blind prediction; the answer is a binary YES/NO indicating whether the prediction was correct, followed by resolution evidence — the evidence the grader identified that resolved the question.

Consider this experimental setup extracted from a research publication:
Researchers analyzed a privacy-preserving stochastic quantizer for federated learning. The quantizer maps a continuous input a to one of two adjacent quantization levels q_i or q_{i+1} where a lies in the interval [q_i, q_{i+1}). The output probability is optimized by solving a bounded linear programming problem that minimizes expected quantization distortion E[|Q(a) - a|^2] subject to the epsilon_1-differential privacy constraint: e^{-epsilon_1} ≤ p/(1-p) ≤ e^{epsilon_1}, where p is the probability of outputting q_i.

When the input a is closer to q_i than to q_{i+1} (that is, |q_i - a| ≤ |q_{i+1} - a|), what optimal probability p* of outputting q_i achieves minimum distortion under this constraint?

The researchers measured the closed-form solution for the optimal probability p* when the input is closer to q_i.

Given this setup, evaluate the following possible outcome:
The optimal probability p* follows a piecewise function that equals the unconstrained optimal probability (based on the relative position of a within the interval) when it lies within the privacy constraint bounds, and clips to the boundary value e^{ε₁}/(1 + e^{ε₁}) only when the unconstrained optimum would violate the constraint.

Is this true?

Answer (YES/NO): NO